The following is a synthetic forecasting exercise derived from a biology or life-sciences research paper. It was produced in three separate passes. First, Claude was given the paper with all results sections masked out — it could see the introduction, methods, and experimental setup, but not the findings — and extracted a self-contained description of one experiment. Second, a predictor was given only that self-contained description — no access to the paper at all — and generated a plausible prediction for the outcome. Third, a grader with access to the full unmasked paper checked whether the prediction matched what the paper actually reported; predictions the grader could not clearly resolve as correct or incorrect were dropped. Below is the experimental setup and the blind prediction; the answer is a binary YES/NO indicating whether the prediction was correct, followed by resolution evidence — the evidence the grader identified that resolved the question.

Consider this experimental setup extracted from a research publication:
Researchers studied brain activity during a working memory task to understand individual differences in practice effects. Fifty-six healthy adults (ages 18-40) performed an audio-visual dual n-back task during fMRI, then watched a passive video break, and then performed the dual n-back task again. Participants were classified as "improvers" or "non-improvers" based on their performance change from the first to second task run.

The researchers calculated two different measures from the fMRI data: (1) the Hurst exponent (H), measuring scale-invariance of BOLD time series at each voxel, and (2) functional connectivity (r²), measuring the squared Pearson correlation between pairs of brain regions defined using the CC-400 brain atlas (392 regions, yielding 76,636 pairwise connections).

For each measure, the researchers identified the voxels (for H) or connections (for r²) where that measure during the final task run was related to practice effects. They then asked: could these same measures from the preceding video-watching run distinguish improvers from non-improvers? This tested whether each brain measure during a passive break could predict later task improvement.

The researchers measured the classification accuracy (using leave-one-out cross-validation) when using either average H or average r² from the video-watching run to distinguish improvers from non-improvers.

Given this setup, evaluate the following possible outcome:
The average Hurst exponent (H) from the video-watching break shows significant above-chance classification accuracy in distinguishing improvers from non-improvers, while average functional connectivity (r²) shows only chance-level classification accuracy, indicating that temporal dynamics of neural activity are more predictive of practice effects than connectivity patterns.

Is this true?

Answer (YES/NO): YES